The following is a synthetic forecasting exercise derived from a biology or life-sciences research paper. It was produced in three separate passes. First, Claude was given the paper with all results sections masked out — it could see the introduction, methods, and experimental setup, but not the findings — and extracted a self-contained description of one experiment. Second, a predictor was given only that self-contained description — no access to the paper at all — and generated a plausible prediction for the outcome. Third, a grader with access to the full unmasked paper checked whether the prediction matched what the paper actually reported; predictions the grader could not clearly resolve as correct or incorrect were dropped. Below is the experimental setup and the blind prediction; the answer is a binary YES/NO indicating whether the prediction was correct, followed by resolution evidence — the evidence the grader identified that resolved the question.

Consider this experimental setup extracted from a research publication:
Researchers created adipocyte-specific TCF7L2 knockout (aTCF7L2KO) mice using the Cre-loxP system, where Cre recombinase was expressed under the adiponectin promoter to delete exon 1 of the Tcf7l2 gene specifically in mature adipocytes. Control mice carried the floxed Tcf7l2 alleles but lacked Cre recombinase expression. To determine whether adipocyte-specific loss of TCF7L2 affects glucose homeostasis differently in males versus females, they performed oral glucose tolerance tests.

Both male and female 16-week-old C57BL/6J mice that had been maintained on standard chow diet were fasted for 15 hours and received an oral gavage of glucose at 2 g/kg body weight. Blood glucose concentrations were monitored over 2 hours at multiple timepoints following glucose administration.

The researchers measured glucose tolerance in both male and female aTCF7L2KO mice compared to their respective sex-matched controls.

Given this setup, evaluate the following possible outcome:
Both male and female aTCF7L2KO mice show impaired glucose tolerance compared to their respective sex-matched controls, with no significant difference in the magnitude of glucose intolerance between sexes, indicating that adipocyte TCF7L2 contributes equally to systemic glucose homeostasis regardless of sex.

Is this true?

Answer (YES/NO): NO